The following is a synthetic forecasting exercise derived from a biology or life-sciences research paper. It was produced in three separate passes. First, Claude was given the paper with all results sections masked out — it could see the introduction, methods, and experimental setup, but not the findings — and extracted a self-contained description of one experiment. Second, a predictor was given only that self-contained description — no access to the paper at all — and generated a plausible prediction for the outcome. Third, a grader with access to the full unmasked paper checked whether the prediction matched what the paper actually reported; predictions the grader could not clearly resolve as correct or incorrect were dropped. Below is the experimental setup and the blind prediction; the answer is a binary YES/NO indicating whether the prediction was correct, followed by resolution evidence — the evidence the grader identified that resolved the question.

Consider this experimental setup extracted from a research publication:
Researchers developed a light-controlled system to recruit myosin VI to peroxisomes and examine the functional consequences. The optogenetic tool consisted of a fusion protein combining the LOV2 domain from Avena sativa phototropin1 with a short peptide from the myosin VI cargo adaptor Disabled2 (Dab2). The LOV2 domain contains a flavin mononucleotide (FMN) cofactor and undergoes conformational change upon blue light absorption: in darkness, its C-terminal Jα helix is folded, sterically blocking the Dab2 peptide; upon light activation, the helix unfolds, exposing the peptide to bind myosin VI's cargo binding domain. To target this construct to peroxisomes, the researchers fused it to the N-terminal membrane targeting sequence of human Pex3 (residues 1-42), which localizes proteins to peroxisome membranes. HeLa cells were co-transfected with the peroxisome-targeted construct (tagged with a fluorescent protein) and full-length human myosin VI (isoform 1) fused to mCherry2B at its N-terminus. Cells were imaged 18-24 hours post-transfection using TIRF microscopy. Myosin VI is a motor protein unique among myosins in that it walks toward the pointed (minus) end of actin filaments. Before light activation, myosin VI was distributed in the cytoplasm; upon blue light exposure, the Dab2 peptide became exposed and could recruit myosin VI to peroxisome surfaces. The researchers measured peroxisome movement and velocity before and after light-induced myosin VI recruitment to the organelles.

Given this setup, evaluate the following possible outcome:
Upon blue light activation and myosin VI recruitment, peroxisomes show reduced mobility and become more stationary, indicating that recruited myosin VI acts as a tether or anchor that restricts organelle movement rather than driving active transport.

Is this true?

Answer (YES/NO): YES